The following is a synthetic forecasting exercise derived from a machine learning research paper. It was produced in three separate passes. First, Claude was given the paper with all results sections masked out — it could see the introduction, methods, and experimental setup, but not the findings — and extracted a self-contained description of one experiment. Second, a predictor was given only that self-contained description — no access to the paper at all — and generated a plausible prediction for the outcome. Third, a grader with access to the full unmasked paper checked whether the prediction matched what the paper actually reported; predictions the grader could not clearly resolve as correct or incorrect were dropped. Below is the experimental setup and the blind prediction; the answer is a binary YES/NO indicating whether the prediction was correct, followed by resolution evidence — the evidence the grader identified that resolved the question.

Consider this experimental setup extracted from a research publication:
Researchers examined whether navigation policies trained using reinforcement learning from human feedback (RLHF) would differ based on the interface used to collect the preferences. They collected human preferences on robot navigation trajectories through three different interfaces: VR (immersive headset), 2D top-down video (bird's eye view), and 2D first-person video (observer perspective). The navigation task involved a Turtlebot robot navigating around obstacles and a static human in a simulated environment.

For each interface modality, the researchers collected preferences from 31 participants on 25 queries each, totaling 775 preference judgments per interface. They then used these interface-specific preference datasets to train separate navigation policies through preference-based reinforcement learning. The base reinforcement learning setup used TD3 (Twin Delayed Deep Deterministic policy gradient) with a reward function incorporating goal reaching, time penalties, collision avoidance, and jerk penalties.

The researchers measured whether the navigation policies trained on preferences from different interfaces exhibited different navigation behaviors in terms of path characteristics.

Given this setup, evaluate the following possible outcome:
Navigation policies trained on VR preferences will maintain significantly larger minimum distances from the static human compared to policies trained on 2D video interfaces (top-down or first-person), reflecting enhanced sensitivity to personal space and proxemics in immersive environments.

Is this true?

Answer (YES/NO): YES